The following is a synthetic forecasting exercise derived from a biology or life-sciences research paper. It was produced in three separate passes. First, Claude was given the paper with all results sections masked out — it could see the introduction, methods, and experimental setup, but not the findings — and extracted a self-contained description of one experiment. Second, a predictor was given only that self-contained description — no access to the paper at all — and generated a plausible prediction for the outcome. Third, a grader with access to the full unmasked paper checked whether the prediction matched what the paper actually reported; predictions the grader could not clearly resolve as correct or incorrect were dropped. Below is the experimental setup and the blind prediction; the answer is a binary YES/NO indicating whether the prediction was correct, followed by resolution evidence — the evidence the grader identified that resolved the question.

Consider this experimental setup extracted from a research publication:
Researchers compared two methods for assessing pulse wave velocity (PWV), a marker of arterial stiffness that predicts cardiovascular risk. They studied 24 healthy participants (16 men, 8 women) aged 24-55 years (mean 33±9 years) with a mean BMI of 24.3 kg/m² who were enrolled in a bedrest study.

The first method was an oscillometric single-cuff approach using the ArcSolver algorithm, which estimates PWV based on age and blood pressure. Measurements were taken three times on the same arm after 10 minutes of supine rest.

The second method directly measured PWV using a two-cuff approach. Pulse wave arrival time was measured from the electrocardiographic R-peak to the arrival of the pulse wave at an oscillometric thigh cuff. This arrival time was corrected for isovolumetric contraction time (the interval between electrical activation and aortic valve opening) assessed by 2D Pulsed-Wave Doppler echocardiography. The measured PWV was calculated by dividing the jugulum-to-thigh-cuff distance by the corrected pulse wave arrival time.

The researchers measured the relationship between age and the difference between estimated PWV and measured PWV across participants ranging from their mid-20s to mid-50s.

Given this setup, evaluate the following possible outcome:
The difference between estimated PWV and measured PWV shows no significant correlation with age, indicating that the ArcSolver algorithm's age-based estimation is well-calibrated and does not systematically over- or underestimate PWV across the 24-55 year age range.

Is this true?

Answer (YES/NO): NO